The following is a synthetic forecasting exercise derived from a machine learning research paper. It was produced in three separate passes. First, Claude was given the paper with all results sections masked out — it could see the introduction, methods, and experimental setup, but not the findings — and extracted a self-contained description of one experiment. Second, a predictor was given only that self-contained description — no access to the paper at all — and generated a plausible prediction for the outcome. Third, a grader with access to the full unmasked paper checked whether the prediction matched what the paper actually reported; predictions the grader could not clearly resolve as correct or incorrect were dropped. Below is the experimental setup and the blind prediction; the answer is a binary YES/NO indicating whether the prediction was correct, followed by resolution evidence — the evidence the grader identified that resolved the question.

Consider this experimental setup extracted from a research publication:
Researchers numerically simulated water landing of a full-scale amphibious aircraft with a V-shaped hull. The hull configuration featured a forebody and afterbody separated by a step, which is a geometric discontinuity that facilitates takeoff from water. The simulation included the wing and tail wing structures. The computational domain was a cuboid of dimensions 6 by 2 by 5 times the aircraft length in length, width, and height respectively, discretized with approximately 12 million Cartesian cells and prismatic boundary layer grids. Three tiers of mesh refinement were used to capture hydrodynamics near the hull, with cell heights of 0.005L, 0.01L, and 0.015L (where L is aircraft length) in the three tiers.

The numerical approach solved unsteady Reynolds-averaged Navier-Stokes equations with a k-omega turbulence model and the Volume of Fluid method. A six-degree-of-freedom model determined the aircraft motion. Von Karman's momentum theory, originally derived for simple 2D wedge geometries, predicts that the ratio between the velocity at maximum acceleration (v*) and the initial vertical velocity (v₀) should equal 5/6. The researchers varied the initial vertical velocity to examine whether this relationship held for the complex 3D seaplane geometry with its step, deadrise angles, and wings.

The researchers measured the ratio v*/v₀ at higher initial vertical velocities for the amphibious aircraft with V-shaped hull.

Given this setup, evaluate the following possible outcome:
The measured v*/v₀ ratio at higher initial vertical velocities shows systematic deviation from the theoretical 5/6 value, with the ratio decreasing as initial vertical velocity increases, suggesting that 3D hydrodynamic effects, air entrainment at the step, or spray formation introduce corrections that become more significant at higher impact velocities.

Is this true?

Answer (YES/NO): NO